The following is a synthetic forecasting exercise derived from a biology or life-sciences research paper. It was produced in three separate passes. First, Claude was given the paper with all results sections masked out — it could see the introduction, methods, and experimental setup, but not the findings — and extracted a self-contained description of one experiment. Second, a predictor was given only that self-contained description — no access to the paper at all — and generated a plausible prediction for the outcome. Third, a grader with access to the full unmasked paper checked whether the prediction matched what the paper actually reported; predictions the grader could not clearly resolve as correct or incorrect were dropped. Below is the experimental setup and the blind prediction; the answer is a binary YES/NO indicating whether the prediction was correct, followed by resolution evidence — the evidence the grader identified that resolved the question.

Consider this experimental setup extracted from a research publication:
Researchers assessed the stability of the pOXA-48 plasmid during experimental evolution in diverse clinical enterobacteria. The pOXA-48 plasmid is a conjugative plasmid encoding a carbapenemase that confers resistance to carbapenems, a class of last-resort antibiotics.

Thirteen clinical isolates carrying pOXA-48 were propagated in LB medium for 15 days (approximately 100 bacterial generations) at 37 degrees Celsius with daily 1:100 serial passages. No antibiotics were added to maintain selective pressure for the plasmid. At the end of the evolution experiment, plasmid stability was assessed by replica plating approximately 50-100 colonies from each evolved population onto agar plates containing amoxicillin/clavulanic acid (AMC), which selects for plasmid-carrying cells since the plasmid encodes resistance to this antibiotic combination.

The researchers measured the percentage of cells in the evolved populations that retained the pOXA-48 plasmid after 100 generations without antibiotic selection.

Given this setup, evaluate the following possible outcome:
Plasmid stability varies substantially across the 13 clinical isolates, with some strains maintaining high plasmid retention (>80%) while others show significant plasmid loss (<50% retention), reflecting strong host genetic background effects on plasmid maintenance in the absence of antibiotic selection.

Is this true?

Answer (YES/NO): NO